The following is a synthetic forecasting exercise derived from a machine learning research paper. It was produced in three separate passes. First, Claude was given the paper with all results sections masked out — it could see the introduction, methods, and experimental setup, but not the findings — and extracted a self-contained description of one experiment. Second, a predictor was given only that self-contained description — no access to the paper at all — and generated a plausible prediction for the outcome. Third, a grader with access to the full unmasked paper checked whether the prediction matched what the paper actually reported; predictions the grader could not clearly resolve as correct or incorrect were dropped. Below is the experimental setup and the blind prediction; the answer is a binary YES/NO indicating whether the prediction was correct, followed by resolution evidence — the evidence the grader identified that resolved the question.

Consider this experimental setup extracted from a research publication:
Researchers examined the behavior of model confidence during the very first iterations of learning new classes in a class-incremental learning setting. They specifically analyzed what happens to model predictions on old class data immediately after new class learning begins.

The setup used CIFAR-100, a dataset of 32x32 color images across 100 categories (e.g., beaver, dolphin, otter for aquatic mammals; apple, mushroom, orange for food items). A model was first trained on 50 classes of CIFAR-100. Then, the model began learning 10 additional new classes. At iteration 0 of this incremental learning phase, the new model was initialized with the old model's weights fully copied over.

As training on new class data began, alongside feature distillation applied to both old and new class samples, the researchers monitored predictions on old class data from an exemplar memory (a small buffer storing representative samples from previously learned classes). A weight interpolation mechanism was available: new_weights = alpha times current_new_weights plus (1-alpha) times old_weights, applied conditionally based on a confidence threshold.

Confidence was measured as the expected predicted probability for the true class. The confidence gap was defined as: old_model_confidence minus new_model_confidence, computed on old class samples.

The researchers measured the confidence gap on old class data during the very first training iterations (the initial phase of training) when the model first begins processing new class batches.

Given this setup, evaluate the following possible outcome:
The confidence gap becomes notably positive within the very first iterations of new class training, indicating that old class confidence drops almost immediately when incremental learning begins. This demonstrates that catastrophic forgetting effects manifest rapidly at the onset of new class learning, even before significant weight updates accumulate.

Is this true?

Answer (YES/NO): YES